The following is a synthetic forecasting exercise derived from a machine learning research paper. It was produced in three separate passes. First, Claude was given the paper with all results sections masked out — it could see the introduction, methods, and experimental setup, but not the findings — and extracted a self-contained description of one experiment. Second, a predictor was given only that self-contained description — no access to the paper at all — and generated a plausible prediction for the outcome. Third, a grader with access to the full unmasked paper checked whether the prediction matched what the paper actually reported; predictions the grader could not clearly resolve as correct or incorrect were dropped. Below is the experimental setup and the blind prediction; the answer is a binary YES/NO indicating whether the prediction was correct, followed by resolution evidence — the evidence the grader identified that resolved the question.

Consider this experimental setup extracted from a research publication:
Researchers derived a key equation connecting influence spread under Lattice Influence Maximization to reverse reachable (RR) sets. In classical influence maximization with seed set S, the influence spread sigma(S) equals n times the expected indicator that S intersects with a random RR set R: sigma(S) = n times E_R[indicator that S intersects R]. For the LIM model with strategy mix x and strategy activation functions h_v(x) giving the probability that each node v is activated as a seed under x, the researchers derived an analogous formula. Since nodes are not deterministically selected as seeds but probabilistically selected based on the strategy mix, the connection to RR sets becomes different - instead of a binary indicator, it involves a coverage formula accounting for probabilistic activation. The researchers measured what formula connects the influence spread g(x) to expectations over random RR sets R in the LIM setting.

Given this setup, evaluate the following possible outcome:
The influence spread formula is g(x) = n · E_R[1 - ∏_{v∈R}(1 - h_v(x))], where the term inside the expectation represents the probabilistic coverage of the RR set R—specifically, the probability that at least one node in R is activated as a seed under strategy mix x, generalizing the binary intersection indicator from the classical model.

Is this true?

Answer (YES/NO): YES